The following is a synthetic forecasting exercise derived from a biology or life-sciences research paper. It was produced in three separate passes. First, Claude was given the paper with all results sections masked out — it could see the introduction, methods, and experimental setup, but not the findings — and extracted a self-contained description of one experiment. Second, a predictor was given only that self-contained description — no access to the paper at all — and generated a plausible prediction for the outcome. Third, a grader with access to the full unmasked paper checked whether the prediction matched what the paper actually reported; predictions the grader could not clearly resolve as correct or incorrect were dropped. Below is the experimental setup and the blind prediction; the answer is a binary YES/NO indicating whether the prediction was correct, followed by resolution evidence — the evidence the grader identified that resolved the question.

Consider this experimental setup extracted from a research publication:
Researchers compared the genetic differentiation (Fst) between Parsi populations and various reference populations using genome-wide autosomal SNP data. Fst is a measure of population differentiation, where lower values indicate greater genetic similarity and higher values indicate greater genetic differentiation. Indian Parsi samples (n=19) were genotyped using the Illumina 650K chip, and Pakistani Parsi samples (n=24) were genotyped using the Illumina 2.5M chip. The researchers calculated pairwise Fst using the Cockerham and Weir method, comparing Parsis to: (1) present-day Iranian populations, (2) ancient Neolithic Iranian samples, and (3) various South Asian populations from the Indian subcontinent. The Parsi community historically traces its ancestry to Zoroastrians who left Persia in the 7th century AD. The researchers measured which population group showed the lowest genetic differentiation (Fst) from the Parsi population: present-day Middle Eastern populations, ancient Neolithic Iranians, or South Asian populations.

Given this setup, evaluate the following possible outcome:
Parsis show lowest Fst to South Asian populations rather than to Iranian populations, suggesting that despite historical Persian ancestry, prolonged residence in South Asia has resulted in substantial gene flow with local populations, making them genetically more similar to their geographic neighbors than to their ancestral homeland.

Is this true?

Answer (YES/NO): NO